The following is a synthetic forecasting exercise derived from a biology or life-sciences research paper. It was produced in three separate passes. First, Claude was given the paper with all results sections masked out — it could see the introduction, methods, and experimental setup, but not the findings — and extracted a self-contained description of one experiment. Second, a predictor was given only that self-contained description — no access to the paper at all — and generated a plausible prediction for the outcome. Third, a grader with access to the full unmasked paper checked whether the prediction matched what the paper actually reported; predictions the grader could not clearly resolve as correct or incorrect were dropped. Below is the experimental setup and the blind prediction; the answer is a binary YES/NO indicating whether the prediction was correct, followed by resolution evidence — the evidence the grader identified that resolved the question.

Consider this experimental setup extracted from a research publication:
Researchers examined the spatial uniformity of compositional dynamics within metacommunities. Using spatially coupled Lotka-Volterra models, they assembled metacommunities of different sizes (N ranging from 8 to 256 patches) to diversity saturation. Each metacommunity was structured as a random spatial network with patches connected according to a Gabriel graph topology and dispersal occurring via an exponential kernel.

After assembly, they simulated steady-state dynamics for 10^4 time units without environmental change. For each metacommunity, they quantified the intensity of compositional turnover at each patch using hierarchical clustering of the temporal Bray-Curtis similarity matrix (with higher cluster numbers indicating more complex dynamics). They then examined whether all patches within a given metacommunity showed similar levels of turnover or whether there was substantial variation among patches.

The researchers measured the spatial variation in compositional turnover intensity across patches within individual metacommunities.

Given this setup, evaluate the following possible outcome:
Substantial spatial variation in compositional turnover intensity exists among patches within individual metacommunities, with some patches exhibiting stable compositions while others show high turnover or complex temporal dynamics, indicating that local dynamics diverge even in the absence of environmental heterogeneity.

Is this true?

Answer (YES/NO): YES